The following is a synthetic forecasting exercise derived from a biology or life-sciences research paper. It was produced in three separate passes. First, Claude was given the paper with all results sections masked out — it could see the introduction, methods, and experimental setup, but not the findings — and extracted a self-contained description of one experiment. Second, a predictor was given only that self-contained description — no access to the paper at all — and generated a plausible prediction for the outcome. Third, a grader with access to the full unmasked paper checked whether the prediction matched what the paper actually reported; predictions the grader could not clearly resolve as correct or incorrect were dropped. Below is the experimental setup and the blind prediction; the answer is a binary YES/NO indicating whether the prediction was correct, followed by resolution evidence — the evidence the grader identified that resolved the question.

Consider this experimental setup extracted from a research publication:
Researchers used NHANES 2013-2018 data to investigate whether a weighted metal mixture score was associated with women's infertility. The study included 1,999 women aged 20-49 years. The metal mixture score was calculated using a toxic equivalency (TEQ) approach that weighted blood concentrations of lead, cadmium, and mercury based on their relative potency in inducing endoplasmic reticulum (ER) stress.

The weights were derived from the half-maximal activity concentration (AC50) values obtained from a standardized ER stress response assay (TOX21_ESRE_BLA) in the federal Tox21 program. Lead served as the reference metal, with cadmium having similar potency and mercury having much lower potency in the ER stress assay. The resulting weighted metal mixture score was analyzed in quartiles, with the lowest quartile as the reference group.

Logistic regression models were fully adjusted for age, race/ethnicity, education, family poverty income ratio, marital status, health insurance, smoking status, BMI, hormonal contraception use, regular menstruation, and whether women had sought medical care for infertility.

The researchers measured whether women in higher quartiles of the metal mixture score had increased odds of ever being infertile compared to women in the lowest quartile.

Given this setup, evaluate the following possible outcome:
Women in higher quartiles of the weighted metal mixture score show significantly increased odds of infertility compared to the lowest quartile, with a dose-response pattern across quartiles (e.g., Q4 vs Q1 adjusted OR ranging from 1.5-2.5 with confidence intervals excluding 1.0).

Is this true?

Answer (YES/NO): NO